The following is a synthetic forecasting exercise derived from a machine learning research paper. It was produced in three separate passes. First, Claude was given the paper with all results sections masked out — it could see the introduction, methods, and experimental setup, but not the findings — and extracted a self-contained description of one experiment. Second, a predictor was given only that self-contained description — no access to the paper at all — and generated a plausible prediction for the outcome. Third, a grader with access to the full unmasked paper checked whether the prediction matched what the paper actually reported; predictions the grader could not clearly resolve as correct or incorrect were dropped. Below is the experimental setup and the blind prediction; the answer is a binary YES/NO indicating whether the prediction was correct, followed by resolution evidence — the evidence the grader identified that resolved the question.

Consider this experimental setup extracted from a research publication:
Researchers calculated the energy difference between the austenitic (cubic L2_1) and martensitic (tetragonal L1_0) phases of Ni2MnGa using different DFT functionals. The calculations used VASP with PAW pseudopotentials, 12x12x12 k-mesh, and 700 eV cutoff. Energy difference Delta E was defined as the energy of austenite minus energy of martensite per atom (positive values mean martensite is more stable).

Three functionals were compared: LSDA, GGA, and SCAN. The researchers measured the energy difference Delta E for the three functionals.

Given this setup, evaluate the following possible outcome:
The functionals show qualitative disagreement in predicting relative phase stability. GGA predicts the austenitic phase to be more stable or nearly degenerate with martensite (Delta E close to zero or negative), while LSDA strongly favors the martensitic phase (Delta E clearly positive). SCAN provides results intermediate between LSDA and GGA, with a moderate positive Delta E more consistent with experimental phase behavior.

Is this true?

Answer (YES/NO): NO